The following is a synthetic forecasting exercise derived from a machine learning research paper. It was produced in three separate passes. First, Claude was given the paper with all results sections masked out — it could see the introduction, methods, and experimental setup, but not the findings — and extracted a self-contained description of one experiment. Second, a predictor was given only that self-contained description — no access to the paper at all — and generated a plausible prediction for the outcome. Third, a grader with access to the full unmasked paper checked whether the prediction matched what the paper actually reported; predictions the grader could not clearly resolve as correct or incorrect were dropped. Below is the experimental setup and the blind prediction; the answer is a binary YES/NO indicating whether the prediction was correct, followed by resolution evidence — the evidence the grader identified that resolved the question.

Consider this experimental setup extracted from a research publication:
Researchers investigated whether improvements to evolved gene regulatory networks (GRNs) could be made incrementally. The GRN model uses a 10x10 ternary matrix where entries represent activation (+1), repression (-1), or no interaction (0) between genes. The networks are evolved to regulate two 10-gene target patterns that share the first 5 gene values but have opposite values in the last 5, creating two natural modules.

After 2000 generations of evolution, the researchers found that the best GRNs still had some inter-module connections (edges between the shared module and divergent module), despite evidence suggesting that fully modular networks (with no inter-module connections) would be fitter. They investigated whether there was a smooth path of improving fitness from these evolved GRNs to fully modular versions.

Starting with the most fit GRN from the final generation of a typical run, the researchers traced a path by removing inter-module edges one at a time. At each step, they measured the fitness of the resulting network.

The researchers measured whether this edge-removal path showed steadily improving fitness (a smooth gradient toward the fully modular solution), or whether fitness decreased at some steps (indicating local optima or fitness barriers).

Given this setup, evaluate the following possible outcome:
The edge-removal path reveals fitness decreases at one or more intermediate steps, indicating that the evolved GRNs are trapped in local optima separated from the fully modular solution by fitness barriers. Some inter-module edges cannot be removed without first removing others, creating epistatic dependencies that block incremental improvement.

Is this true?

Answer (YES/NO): NO